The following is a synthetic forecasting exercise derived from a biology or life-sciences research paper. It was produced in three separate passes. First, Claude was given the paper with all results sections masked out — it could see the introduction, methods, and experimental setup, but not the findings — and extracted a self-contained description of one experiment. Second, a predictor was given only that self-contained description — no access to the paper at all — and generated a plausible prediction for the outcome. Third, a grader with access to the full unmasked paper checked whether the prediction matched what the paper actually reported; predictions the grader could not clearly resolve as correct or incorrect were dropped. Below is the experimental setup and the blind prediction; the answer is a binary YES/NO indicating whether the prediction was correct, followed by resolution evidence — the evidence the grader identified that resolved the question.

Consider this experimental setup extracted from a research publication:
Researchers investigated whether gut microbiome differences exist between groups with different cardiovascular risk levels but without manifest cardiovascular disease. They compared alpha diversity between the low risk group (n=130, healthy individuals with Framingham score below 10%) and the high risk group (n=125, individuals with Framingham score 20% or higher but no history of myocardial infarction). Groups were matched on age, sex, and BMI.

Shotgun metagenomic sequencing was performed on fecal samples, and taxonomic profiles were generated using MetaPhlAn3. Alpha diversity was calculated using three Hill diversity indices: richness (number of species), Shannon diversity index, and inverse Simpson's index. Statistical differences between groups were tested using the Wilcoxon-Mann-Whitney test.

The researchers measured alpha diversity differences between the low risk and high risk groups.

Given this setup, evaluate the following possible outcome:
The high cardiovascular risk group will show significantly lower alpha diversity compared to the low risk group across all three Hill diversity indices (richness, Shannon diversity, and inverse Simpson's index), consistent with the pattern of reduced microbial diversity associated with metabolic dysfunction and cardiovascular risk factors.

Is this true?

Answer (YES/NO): NO